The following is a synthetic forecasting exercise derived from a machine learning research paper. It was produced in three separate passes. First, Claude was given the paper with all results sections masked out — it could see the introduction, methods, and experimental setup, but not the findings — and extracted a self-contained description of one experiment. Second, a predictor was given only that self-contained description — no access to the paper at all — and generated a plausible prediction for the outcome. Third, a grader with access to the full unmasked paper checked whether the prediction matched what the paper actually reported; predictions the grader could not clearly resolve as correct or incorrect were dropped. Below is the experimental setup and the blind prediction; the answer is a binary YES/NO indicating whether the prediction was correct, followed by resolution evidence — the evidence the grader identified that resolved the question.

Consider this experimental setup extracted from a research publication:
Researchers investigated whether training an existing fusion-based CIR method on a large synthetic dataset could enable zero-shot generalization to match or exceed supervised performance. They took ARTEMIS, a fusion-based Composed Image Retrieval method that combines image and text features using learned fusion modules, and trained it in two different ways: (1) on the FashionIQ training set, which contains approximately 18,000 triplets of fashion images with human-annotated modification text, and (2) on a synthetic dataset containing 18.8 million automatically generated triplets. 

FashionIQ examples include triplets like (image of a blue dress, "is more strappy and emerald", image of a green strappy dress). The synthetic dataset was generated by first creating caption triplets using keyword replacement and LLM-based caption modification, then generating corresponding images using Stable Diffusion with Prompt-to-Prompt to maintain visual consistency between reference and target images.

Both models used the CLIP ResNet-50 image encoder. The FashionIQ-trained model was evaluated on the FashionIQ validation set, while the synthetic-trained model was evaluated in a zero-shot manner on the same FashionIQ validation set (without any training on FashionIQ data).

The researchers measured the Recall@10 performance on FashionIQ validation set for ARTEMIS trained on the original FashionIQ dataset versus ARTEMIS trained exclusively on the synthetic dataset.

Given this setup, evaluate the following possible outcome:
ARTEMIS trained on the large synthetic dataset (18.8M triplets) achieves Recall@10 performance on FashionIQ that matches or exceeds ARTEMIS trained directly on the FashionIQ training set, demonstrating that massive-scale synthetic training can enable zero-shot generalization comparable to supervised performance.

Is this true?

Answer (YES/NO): YES